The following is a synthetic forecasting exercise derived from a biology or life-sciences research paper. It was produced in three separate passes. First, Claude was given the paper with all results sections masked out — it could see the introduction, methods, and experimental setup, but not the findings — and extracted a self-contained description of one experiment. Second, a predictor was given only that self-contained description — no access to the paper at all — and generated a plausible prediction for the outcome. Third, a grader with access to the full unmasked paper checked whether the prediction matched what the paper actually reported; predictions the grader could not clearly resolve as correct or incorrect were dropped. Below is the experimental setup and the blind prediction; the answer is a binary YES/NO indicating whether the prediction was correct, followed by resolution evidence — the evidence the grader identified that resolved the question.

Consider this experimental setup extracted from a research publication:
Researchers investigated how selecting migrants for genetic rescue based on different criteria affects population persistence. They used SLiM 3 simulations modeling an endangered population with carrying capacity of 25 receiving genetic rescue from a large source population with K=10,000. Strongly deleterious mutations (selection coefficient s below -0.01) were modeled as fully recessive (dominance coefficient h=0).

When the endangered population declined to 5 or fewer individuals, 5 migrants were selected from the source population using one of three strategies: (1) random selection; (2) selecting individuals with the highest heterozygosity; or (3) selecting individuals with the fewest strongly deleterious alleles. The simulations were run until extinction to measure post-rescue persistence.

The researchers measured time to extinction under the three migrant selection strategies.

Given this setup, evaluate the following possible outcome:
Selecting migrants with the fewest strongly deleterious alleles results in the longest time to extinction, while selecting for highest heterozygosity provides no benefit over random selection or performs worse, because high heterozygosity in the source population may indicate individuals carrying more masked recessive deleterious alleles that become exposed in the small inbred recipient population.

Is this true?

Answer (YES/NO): YES